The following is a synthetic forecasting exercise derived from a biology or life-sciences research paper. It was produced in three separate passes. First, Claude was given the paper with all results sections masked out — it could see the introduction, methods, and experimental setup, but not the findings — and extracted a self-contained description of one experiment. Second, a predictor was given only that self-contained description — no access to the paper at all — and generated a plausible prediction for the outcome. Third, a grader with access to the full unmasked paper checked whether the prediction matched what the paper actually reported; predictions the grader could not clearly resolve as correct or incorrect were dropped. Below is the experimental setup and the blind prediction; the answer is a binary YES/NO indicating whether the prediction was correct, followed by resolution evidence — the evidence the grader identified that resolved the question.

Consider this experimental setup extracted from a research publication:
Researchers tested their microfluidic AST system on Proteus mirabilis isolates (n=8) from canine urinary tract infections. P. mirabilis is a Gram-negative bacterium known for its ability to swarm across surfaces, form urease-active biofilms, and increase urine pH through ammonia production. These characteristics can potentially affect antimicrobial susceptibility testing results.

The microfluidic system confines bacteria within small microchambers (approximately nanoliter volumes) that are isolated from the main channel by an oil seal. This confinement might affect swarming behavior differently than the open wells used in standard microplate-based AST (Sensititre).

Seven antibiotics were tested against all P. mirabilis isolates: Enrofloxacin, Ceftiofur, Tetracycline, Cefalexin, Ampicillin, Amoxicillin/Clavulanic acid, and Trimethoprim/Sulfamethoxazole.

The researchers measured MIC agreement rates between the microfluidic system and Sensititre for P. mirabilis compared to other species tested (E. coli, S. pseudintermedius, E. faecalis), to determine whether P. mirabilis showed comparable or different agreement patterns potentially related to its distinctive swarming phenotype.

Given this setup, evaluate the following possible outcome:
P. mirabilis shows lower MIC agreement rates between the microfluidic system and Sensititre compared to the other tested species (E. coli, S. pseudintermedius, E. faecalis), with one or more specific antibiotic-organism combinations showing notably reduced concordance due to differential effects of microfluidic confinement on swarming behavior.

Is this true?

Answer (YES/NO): NO